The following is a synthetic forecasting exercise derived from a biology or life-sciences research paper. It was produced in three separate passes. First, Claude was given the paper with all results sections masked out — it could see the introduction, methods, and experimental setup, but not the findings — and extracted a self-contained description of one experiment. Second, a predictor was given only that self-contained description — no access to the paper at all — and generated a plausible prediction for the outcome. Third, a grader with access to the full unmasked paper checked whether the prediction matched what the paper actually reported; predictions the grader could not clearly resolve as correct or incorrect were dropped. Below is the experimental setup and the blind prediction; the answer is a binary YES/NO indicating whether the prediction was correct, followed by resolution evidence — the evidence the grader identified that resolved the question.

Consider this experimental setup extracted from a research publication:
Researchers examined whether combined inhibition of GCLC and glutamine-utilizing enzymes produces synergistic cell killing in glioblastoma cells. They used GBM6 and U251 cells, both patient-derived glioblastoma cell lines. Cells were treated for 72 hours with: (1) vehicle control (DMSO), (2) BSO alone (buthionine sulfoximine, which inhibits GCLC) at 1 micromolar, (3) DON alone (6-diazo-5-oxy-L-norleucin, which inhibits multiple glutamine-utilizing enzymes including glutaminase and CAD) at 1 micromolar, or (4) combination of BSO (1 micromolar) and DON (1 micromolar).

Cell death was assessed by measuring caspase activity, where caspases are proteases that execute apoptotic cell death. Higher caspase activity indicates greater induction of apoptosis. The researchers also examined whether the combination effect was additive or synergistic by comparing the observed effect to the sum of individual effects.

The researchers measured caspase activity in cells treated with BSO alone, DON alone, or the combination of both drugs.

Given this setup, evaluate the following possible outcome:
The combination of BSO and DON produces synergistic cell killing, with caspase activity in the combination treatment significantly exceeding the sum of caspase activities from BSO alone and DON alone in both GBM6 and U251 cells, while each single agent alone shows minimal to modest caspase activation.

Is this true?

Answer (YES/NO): YES